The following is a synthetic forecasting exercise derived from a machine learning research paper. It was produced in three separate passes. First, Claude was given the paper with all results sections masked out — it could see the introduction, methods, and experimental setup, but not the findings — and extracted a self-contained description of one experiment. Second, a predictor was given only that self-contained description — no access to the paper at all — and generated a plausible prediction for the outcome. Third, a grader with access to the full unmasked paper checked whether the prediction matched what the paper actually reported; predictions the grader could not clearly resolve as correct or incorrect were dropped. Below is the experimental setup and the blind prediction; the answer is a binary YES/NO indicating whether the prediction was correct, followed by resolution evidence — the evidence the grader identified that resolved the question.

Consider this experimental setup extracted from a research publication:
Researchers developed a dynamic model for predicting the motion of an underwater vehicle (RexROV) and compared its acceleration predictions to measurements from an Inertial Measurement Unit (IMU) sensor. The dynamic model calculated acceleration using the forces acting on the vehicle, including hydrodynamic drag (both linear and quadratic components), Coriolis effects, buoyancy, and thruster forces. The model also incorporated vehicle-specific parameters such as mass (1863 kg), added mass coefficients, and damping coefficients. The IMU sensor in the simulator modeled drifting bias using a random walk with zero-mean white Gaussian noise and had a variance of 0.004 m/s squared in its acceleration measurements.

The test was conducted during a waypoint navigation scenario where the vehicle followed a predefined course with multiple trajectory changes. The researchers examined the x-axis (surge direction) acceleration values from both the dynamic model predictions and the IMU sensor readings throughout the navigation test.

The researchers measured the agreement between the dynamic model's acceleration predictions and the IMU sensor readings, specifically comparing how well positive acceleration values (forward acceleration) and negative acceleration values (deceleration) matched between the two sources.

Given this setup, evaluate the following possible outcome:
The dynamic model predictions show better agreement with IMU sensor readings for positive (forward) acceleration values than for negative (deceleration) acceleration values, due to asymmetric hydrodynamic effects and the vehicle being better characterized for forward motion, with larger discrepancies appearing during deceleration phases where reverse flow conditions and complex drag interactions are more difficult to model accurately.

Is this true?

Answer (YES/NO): YES